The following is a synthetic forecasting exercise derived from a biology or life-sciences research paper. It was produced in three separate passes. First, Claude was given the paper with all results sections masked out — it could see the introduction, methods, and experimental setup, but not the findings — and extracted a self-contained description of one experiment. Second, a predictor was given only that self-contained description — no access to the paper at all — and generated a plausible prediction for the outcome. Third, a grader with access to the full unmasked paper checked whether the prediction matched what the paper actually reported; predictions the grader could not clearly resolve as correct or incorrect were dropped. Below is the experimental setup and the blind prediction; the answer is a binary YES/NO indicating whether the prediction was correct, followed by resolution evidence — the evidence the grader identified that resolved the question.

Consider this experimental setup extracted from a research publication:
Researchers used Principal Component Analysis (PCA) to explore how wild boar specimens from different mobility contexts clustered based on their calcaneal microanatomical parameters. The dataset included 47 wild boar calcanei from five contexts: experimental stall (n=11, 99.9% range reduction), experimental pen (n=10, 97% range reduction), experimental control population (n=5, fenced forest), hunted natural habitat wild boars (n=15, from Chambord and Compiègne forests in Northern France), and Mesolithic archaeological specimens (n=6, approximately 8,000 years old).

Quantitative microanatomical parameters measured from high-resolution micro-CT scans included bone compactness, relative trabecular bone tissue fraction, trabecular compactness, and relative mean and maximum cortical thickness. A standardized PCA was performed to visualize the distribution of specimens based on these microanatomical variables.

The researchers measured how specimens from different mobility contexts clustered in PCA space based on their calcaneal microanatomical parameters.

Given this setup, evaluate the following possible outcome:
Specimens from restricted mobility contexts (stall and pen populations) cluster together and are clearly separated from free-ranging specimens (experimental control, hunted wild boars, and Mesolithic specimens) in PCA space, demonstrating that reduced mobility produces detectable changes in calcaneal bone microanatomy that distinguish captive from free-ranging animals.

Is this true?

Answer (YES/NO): NO